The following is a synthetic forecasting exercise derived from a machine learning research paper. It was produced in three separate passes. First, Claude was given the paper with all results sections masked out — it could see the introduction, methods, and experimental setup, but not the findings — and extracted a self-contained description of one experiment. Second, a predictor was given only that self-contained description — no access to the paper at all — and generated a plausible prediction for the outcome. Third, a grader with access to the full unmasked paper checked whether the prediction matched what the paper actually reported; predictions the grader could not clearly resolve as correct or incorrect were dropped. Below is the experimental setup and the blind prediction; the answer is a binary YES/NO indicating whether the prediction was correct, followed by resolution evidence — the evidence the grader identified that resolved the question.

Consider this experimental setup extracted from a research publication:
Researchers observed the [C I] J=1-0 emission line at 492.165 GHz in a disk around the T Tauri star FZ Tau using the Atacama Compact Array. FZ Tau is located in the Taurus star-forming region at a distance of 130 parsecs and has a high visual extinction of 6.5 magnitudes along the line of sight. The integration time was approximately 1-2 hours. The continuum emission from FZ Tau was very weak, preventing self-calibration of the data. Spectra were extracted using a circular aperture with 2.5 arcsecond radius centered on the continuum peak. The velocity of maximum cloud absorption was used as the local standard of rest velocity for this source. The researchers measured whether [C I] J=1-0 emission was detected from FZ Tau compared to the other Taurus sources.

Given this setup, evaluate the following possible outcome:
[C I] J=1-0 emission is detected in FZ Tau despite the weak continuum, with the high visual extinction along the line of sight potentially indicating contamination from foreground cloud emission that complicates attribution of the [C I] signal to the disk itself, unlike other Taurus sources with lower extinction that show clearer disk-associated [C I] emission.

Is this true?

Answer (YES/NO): NO